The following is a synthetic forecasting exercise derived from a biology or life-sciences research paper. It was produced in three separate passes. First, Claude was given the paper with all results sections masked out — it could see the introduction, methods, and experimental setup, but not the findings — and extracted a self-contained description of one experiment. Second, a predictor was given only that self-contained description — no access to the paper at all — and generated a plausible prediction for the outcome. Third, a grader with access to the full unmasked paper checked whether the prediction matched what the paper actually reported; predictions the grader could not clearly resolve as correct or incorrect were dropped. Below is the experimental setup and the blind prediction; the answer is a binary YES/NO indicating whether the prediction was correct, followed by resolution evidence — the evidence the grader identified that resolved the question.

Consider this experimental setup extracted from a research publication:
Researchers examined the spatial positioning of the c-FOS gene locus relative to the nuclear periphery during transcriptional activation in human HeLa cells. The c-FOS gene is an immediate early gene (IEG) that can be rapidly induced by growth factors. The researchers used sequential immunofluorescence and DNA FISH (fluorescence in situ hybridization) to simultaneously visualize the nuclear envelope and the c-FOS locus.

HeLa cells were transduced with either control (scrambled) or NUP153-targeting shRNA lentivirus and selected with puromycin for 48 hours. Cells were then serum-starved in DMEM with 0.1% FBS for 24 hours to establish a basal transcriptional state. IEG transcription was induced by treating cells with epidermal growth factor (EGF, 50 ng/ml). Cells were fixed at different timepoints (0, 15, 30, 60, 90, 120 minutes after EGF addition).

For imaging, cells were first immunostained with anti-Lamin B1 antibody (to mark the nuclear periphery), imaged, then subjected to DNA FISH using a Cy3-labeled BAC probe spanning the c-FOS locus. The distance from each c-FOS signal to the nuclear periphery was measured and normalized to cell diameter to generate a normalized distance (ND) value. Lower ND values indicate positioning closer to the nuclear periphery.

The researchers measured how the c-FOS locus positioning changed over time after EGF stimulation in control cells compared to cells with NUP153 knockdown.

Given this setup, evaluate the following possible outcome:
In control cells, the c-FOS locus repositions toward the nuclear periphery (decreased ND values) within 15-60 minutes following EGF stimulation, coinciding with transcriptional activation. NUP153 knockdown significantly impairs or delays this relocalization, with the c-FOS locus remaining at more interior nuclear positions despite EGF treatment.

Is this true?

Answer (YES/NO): YES